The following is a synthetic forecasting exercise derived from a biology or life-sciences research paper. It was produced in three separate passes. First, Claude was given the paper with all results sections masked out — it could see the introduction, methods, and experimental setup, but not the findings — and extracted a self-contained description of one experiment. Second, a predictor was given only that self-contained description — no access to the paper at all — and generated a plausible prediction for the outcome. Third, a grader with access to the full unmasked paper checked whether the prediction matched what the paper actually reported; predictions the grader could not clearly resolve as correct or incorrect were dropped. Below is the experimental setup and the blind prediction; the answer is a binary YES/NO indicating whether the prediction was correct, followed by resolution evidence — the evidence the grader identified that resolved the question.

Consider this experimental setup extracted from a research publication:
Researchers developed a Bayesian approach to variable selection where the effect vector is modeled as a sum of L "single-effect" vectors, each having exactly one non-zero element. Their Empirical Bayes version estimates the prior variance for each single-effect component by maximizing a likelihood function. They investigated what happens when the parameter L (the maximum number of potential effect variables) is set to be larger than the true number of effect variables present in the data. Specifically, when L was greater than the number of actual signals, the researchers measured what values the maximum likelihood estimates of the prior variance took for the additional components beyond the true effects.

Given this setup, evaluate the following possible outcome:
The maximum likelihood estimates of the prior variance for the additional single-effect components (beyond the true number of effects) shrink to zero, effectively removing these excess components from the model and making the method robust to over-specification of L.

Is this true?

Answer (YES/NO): YES